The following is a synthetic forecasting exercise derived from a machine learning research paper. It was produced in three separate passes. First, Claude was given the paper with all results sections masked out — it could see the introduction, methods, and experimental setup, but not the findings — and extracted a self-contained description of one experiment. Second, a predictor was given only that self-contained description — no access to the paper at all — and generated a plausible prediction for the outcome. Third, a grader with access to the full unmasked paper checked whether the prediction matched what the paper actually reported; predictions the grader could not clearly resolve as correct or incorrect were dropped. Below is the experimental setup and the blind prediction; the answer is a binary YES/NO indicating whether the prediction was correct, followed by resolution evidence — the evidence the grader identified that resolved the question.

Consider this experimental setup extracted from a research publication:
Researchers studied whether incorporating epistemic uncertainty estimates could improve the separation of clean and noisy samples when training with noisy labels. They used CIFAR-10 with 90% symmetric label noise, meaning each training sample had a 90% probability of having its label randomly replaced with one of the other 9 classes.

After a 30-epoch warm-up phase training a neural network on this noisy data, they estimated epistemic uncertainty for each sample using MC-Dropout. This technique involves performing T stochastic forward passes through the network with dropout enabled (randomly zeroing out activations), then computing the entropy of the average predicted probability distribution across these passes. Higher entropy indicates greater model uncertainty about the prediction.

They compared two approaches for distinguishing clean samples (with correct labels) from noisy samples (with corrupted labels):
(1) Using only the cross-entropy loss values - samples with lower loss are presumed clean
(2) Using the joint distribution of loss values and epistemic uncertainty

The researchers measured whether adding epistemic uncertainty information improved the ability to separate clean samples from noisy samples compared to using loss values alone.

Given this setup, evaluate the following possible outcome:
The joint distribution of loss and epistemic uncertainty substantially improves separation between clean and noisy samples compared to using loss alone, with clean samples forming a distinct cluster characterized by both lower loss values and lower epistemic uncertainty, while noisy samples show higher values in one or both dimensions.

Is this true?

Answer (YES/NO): YES